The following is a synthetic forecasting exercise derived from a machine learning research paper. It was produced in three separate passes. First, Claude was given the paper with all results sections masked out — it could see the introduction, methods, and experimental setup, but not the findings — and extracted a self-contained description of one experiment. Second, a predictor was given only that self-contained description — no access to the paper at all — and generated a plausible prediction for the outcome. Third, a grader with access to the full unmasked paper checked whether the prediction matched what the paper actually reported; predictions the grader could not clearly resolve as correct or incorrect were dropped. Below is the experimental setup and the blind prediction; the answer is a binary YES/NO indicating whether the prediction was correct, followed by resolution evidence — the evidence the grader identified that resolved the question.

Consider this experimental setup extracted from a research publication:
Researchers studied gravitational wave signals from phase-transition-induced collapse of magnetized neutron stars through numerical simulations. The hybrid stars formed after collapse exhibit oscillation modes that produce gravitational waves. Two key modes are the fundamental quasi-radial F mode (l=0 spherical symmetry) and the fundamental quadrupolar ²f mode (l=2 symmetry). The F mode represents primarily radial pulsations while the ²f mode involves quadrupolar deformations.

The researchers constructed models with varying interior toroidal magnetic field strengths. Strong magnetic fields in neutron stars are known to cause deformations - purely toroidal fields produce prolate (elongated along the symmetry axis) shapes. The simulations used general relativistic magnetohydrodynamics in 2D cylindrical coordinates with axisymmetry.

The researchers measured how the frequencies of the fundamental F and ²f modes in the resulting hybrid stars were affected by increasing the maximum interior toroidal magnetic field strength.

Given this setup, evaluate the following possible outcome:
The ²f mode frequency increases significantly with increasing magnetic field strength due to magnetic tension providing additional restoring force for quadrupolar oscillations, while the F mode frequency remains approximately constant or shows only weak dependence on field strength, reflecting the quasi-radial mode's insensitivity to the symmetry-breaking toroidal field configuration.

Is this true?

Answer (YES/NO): NO